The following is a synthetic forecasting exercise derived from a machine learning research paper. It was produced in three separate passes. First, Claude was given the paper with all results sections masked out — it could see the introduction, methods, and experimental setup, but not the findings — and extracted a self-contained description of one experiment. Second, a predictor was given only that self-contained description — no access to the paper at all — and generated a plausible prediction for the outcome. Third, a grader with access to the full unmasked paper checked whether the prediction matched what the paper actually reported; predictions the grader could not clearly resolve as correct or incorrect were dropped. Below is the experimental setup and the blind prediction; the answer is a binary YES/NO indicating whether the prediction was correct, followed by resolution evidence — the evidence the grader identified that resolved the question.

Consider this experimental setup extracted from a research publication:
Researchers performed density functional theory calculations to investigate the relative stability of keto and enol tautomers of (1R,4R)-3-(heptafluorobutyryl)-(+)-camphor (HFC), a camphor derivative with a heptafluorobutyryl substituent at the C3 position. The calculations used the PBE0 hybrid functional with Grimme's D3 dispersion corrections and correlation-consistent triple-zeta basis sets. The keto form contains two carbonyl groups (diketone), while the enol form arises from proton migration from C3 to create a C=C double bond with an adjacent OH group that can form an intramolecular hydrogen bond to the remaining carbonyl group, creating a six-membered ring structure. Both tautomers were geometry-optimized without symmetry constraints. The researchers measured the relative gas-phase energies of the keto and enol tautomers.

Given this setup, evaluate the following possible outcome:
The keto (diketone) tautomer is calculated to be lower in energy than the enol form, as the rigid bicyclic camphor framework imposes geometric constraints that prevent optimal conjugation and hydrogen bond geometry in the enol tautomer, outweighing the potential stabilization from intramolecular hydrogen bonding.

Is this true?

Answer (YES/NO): NO